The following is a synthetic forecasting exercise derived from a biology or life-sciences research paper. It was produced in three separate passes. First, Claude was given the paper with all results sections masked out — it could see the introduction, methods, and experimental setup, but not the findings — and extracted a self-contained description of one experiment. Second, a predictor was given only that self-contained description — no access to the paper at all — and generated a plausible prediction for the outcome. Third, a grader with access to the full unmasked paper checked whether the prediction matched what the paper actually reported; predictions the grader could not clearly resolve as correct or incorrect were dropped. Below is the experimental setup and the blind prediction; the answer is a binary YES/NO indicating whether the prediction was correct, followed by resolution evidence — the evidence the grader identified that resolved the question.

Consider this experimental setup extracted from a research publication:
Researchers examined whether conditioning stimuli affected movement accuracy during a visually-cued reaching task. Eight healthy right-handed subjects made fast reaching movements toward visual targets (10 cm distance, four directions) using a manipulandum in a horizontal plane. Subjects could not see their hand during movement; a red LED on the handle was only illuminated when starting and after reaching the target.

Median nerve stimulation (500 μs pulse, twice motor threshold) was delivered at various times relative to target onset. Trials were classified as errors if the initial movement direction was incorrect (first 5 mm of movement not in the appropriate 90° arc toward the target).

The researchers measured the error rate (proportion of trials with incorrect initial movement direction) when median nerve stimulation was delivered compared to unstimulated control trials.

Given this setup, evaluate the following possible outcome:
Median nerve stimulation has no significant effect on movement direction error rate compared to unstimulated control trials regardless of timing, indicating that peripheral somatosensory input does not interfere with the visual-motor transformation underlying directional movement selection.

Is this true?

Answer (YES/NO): NO